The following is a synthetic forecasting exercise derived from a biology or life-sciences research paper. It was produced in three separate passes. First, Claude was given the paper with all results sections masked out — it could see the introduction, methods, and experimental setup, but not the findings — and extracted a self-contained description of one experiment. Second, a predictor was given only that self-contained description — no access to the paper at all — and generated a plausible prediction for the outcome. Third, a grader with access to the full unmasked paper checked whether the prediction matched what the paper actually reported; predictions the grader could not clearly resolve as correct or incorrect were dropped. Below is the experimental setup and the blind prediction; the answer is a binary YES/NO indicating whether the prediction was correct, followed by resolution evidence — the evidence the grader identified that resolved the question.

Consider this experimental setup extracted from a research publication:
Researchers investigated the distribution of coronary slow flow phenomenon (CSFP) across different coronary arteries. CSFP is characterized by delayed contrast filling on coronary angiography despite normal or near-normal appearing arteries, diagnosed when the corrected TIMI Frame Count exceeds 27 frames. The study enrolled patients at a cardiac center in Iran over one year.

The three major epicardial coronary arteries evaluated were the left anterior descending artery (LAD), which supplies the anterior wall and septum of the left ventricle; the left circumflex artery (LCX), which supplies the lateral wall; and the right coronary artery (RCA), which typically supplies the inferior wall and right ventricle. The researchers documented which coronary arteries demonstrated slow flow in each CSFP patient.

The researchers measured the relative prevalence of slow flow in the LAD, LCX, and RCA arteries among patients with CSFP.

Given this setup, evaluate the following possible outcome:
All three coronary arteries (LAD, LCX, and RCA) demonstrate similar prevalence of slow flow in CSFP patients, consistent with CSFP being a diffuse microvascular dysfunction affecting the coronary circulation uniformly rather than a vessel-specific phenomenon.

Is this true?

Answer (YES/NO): NO